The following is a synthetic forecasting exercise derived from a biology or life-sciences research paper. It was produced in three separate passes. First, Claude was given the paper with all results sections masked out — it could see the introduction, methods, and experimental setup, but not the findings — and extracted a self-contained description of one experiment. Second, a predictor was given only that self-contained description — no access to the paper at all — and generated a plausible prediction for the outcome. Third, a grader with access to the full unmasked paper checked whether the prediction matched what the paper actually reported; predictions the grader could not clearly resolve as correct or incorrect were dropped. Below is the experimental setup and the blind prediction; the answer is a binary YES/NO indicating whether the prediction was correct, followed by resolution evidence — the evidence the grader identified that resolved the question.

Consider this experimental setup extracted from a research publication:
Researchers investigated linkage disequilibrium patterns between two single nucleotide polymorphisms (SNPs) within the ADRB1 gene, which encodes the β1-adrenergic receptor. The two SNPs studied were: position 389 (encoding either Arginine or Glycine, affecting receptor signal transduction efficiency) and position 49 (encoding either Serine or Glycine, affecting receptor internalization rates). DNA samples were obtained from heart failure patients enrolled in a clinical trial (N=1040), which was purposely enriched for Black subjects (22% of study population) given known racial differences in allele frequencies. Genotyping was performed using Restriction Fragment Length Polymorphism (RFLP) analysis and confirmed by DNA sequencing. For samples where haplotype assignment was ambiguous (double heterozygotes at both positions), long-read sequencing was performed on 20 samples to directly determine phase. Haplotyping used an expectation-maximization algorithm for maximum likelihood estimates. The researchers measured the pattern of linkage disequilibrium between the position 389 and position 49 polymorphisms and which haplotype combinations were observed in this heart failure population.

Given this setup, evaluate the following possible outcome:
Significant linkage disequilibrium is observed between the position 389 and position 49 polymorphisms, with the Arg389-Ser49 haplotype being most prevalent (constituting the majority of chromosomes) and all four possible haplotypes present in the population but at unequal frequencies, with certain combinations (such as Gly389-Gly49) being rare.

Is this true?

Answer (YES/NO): NO